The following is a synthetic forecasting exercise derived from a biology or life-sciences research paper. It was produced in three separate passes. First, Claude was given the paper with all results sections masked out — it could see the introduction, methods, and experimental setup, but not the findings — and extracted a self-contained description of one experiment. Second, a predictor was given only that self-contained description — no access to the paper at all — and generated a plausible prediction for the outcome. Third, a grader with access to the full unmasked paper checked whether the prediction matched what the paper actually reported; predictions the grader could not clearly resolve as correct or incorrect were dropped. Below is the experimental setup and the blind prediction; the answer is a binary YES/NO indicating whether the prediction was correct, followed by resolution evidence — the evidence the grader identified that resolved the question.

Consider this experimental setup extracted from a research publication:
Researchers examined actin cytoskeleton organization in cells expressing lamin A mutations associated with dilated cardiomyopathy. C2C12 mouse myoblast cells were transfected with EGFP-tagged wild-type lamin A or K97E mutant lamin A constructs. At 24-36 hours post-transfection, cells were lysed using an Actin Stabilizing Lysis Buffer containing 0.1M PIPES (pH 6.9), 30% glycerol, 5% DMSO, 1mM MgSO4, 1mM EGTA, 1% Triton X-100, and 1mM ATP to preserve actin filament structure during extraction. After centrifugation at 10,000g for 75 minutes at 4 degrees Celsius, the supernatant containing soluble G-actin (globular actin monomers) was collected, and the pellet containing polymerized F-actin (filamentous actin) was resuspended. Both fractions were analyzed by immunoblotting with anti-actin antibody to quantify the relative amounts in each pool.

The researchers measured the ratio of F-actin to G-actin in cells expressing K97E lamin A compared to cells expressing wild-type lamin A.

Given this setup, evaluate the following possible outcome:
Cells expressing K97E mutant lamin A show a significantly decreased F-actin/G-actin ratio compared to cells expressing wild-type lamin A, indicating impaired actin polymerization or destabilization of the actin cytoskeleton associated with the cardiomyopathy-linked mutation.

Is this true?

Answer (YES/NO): YES